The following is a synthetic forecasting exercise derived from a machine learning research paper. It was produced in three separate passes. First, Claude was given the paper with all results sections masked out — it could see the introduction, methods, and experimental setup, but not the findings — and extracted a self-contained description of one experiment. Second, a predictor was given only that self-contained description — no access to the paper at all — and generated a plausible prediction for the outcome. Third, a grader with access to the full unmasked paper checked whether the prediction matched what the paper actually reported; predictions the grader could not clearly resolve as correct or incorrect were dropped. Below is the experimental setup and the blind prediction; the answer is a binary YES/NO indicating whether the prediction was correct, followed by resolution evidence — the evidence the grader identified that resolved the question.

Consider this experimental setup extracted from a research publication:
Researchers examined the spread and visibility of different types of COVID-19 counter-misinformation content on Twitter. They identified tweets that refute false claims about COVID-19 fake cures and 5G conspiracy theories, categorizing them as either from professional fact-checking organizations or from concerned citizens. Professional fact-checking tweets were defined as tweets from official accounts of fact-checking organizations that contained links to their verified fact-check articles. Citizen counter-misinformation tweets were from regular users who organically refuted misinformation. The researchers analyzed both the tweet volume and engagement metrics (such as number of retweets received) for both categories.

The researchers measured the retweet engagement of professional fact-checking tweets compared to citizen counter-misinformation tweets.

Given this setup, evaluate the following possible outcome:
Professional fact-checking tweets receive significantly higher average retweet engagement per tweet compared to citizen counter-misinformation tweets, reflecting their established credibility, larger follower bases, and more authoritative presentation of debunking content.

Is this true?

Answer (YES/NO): NO